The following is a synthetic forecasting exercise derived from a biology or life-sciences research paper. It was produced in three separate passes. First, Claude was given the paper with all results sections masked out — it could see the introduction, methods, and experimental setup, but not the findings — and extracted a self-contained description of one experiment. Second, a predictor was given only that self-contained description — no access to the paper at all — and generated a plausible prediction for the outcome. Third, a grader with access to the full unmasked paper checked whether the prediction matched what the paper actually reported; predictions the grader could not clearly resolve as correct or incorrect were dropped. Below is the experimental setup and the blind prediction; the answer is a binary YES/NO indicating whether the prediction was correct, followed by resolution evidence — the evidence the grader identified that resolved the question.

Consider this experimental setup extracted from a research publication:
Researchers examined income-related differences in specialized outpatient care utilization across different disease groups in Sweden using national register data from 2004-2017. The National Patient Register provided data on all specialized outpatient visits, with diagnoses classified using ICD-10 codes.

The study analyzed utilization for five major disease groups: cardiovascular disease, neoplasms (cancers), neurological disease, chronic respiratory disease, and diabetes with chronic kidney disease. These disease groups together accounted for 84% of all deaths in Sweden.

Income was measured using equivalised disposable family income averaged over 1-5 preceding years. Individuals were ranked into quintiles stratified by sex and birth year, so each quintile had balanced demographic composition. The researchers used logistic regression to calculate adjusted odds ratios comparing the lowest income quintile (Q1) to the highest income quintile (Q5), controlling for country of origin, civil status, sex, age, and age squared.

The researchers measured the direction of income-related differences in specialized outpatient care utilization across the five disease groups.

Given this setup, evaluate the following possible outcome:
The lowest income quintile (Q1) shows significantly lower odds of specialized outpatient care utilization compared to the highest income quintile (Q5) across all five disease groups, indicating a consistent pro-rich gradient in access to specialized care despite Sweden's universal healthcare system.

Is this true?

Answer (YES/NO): NO